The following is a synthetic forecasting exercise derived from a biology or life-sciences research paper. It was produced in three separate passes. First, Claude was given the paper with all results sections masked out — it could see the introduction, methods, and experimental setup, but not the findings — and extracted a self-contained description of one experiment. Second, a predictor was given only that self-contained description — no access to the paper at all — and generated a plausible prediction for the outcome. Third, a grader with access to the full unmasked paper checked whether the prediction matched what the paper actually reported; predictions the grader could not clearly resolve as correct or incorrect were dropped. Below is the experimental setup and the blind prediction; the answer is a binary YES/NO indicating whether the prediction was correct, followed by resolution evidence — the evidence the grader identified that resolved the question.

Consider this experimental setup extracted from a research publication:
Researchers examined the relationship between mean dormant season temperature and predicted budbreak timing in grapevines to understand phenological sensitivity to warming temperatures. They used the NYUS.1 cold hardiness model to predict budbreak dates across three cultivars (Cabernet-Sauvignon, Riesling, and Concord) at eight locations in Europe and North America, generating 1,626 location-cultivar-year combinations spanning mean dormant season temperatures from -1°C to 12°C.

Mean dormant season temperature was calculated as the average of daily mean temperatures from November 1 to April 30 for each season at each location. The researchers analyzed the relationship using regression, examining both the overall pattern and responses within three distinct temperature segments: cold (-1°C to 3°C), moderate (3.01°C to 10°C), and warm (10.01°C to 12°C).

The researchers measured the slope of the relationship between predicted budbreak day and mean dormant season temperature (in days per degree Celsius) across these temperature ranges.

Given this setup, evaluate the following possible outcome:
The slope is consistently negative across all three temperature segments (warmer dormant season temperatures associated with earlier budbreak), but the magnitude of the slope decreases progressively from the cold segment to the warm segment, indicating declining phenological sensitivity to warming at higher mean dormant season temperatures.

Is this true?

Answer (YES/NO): NO